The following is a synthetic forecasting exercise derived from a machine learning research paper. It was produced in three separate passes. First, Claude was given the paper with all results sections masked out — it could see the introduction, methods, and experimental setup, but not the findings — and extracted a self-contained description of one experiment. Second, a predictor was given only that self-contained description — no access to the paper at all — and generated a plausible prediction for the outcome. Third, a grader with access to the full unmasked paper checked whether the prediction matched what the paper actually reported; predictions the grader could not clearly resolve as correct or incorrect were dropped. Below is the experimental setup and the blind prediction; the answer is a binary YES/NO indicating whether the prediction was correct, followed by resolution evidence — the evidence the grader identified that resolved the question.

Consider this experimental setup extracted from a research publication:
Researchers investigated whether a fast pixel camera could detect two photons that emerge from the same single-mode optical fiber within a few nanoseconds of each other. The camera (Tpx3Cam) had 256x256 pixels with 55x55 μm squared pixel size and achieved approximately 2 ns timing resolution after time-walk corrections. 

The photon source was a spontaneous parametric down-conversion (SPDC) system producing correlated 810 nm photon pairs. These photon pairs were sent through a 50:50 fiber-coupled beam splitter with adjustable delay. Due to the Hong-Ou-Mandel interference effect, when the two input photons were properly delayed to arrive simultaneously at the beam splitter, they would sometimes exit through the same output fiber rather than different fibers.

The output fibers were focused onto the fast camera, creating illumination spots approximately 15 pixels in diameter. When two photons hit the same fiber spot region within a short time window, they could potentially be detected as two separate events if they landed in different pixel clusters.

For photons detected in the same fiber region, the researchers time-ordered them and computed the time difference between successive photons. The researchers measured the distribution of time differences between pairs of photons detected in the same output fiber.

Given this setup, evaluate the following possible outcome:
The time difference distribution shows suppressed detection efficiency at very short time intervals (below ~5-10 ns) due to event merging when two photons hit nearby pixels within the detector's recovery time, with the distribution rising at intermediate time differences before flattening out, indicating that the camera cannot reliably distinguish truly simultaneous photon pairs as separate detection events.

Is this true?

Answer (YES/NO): NO